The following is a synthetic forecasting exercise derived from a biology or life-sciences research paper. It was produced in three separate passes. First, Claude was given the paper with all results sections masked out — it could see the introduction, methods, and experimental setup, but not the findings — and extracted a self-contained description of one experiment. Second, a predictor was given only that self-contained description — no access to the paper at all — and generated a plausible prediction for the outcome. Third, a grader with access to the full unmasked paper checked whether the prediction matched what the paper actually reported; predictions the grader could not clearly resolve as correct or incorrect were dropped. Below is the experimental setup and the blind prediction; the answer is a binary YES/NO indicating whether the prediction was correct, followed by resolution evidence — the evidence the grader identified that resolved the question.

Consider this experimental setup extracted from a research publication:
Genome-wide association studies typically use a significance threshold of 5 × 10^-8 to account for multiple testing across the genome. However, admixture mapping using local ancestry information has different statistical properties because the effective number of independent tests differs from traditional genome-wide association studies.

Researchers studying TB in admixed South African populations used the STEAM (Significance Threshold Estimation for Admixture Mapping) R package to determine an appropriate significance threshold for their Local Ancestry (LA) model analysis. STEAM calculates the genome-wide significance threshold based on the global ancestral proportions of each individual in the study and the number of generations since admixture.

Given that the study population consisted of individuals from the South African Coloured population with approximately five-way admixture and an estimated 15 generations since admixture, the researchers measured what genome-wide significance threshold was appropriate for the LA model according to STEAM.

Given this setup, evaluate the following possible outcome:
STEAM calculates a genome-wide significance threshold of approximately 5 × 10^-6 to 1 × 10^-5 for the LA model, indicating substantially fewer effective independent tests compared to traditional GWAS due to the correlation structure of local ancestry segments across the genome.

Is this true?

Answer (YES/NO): NO